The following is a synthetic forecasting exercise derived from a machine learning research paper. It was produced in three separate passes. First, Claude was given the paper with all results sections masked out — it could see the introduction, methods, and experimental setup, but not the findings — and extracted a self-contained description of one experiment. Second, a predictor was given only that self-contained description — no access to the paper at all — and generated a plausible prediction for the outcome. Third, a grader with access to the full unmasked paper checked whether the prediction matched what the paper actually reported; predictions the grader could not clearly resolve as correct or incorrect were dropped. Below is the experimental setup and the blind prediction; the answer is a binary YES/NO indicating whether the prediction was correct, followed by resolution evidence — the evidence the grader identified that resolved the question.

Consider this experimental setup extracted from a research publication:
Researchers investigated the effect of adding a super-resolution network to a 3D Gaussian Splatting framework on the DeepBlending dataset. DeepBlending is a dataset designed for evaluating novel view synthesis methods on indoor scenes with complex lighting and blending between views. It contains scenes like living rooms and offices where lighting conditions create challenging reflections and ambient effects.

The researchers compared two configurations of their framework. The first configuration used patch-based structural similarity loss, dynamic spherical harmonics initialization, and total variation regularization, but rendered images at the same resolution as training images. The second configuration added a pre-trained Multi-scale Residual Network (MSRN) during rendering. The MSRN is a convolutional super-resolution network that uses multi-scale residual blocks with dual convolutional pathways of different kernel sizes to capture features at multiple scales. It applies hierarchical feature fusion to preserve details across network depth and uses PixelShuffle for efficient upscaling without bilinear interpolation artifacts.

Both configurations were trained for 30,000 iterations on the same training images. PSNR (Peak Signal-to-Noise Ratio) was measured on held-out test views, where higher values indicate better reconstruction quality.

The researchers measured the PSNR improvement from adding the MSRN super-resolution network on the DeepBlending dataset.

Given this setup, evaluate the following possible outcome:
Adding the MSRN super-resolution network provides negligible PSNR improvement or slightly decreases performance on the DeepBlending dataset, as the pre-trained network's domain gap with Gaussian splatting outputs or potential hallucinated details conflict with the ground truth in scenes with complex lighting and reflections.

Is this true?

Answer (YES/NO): NO